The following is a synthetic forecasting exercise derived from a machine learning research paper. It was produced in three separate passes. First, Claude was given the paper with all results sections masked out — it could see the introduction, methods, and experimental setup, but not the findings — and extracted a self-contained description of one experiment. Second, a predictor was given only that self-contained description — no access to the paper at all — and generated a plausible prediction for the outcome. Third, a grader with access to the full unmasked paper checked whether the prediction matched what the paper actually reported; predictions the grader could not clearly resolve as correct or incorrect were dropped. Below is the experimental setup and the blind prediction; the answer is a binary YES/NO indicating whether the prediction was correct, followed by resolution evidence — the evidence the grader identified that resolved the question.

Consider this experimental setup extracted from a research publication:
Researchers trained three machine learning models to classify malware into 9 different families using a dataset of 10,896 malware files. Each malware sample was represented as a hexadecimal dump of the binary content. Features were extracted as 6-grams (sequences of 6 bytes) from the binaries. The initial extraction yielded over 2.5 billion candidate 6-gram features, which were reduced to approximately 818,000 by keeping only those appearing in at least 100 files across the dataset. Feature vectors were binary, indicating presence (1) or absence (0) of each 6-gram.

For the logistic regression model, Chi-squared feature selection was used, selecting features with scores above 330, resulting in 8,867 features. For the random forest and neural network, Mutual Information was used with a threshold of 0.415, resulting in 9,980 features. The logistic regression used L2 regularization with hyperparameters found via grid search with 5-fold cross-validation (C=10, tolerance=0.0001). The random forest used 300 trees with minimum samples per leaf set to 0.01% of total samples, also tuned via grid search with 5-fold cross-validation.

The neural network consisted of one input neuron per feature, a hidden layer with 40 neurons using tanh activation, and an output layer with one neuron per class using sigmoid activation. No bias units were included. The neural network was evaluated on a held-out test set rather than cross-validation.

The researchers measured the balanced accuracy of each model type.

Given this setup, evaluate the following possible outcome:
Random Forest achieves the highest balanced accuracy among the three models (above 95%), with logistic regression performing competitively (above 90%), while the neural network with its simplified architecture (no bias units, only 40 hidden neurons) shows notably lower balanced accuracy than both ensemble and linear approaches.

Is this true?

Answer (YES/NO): NO